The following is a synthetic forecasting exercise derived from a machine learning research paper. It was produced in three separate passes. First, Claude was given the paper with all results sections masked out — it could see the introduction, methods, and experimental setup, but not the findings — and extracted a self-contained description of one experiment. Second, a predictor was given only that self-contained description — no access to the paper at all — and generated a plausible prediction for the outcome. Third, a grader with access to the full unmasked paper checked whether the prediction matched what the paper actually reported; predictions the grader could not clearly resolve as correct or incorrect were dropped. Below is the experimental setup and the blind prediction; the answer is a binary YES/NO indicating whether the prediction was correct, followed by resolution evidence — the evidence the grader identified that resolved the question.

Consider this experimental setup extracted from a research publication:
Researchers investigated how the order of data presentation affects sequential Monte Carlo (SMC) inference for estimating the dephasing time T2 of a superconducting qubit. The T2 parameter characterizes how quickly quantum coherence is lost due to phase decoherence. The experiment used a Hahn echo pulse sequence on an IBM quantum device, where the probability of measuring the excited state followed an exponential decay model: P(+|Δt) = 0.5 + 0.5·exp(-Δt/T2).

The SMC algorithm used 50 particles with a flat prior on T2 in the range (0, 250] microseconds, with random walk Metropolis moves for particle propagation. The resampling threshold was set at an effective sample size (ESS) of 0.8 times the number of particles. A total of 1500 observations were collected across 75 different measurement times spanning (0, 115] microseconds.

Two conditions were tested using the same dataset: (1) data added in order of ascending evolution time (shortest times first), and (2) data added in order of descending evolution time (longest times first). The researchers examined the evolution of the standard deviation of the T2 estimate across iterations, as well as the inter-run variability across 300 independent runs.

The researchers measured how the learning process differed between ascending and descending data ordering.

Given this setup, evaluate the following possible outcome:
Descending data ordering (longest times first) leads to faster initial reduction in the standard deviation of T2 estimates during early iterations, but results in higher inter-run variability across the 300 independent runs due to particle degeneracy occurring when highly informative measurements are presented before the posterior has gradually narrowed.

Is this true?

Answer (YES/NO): NO